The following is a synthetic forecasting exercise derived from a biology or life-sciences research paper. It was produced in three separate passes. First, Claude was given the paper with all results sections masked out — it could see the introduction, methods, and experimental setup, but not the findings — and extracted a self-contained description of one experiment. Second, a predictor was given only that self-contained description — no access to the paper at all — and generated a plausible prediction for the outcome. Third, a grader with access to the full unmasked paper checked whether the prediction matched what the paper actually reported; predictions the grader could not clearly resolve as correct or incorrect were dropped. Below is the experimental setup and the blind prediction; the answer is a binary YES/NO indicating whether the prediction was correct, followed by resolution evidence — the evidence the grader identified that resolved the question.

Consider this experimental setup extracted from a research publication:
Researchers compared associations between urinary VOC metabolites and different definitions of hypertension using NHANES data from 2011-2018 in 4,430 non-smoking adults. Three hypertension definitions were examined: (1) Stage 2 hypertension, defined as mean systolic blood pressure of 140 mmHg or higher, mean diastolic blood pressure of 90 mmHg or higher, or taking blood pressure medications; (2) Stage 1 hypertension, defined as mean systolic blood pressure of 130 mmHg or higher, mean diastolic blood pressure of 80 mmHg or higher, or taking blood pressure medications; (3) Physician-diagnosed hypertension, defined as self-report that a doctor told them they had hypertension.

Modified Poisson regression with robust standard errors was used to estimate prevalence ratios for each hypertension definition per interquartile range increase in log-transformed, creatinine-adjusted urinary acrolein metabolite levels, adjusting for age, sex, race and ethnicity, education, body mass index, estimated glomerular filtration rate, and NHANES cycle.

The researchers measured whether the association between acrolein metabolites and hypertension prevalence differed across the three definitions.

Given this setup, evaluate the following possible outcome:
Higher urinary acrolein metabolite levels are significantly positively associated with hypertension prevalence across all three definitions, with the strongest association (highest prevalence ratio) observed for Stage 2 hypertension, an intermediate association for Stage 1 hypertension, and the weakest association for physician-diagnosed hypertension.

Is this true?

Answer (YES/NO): NO